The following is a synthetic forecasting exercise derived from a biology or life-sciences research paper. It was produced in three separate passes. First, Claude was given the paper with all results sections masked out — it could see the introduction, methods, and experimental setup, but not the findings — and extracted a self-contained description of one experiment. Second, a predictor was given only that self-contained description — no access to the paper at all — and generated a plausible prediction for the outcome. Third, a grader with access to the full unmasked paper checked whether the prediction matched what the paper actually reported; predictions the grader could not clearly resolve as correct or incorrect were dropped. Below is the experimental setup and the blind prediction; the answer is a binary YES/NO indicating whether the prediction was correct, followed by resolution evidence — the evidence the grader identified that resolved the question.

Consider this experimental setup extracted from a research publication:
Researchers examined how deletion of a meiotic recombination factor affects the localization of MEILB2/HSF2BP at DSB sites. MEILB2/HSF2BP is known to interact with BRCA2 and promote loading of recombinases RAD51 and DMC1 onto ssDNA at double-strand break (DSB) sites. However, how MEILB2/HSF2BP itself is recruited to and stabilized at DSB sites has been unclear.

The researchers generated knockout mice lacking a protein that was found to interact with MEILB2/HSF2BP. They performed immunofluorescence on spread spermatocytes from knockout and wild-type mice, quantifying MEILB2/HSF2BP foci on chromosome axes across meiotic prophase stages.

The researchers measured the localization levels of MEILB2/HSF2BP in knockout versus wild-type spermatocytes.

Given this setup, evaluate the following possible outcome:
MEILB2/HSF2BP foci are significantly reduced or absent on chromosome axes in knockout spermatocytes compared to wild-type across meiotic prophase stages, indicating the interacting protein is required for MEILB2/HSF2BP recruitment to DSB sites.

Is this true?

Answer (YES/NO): NO